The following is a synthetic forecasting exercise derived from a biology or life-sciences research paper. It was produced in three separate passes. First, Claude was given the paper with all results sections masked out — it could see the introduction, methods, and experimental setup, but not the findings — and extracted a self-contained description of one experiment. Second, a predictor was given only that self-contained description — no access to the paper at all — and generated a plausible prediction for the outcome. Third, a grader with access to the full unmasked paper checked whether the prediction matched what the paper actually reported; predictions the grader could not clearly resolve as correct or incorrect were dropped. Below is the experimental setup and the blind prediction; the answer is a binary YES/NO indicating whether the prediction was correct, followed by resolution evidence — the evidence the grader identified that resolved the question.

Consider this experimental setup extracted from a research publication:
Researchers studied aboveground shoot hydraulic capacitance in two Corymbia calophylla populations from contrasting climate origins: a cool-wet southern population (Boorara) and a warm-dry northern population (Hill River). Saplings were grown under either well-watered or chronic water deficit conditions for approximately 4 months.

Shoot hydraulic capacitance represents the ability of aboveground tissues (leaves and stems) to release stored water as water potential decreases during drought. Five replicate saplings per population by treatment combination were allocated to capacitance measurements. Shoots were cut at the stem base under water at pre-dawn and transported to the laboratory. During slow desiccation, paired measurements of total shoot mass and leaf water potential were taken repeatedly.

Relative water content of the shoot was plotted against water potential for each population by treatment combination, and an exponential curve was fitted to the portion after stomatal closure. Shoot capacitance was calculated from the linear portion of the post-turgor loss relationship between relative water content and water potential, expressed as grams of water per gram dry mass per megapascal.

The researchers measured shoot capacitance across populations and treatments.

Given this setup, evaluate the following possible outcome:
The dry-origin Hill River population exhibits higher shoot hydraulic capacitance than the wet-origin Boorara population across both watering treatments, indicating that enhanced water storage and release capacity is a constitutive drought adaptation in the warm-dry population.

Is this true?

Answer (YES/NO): NO